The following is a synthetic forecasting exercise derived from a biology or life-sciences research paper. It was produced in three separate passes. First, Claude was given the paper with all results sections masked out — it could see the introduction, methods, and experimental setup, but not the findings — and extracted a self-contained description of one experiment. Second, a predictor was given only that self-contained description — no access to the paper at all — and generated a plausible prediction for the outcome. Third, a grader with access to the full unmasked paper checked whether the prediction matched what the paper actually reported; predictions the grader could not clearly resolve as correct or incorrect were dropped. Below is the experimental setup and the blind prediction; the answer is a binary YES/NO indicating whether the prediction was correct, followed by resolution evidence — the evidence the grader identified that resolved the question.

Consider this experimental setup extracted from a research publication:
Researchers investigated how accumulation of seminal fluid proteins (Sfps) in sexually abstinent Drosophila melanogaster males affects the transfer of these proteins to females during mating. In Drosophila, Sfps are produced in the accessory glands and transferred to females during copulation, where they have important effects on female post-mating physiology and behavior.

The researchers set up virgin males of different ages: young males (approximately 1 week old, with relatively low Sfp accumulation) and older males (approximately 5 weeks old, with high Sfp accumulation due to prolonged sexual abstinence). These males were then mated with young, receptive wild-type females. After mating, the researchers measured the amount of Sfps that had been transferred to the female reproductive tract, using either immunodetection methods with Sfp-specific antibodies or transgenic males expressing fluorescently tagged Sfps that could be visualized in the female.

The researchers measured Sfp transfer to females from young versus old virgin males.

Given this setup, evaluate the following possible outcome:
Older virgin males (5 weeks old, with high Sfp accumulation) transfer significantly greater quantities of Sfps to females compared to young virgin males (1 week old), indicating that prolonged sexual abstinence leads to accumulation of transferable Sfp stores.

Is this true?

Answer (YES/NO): NO